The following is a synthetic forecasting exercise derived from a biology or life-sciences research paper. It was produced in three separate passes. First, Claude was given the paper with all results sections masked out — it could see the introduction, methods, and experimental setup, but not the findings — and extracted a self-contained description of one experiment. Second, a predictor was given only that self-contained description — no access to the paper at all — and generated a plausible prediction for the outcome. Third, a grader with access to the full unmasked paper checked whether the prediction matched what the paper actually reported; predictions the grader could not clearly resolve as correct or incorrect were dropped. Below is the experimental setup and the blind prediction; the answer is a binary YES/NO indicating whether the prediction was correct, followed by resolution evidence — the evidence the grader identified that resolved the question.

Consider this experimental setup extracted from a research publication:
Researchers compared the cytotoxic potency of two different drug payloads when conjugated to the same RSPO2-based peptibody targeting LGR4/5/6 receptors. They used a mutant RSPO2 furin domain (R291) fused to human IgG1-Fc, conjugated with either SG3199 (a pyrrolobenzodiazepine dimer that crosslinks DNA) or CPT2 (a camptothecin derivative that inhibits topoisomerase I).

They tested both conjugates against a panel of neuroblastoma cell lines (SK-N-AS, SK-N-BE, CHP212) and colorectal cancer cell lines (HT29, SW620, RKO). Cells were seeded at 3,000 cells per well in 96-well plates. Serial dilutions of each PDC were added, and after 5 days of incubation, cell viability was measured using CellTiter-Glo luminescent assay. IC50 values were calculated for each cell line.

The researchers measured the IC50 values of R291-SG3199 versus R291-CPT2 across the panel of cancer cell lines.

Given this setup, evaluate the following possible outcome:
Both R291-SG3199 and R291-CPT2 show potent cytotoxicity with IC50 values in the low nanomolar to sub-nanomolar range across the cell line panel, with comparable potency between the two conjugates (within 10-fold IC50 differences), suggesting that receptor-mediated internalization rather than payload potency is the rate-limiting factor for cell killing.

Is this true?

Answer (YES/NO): NO